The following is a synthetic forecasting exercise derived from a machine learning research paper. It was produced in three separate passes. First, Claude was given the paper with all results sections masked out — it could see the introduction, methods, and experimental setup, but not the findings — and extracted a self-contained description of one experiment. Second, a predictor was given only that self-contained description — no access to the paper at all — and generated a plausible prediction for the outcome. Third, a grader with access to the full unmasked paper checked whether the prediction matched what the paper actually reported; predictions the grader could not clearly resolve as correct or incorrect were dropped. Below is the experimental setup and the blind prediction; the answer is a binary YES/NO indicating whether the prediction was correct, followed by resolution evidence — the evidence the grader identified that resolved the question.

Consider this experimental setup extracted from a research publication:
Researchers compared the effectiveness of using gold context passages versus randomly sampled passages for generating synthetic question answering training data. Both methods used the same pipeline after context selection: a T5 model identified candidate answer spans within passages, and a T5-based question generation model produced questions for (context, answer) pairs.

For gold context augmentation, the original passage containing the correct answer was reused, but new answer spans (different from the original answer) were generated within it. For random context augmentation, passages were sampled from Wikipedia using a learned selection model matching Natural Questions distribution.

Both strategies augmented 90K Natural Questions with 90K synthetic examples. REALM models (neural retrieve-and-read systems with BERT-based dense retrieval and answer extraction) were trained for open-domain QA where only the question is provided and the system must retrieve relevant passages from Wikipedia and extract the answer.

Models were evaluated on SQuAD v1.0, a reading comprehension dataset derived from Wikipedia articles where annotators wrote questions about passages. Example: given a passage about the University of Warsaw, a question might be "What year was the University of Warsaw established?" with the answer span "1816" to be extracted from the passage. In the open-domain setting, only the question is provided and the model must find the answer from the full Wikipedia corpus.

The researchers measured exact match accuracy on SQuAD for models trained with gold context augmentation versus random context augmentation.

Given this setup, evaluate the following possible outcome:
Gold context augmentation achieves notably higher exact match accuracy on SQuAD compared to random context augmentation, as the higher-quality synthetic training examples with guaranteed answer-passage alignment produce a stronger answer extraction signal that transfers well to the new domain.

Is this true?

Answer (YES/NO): NO